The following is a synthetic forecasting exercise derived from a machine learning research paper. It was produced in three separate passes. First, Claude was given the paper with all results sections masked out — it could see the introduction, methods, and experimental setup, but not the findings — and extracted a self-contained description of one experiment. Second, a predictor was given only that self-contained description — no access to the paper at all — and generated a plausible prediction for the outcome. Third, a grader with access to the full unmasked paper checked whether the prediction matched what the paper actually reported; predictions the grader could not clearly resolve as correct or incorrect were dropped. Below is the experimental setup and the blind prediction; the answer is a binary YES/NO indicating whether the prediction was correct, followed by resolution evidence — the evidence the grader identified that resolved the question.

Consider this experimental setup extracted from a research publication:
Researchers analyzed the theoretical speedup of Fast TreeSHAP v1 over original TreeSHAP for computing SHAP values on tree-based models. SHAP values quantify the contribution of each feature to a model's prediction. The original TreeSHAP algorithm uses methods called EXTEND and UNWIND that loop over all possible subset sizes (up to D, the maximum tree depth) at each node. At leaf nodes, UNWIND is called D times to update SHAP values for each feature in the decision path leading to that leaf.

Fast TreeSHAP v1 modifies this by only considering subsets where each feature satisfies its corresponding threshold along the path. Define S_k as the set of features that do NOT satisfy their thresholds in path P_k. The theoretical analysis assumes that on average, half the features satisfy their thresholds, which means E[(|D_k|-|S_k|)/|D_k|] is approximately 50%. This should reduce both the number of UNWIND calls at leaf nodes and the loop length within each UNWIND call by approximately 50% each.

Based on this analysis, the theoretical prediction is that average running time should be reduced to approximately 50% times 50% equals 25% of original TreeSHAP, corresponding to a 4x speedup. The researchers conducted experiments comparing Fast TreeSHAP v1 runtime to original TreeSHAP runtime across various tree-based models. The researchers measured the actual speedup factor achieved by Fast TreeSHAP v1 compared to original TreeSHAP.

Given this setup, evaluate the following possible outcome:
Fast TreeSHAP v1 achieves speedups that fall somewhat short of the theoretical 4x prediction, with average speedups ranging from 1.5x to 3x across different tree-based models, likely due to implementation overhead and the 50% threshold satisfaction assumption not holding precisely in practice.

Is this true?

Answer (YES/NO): NO